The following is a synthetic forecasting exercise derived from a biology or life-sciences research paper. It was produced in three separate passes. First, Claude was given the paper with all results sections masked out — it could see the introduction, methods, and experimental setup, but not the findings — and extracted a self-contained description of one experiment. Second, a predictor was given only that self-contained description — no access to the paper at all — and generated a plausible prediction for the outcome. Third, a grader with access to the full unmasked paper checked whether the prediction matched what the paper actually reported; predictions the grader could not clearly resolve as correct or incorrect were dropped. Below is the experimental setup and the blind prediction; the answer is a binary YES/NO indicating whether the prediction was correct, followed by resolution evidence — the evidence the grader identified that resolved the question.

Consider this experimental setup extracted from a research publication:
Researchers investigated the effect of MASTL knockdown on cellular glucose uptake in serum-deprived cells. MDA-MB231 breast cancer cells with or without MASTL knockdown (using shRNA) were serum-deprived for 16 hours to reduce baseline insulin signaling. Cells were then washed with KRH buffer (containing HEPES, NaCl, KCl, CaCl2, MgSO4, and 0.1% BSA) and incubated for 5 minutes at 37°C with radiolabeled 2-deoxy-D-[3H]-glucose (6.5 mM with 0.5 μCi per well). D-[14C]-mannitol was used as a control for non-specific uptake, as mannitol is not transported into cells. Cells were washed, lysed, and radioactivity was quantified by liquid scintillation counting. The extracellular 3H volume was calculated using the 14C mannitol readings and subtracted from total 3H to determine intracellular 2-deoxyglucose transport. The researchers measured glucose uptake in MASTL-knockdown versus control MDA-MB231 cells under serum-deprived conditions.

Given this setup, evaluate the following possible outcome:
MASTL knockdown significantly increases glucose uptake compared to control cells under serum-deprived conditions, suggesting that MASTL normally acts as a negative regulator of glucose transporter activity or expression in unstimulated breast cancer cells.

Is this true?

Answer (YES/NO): YES